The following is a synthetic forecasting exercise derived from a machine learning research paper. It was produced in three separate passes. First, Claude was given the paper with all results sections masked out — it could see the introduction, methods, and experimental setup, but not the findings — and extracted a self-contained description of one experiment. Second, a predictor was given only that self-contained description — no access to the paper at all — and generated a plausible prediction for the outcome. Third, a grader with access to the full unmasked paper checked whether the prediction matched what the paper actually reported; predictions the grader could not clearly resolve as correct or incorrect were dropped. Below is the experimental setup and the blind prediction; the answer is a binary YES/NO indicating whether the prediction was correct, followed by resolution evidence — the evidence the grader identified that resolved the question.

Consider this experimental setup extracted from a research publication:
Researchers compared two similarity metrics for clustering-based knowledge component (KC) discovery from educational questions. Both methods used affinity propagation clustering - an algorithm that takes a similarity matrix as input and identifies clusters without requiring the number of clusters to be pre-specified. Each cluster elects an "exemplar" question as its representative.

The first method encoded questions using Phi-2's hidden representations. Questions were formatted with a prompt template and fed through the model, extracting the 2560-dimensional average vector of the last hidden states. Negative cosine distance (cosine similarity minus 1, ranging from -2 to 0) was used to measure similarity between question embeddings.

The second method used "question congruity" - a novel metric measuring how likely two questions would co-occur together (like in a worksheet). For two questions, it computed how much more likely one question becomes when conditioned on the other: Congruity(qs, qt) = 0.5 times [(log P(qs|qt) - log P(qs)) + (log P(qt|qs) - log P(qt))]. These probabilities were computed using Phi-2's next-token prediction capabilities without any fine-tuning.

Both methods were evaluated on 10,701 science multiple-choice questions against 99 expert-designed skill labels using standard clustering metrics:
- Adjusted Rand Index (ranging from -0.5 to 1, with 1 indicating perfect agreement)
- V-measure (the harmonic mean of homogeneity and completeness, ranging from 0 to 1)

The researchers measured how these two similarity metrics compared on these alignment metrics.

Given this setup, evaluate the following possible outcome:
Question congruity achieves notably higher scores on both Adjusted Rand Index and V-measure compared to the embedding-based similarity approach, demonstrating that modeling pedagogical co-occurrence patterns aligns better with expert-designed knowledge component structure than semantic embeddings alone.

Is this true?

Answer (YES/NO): NO